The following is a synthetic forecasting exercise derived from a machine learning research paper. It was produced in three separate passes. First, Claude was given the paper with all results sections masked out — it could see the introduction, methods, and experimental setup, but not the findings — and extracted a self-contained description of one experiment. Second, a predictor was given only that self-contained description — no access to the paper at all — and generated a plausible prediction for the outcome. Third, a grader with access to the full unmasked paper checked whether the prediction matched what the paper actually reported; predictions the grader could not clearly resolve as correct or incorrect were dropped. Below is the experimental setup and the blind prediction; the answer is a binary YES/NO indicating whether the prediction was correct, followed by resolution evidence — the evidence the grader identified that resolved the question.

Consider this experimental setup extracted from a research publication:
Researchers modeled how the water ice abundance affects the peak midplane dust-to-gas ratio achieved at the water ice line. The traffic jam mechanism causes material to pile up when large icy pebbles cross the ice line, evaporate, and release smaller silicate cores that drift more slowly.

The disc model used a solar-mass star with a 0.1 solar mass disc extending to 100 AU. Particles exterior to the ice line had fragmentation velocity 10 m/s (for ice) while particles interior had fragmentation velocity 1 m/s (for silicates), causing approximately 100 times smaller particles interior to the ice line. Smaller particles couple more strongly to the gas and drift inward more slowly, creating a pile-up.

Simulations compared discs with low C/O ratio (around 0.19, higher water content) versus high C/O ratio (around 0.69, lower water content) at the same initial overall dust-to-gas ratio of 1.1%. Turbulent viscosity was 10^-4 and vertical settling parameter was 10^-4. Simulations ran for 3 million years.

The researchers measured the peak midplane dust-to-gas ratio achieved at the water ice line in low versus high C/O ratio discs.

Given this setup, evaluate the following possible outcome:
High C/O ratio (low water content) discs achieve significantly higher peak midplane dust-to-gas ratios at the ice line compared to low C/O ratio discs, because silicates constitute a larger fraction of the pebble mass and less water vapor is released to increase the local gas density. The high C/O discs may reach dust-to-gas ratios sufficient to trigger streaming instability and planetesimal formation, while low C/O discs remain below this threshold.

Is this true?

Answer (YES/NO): NO